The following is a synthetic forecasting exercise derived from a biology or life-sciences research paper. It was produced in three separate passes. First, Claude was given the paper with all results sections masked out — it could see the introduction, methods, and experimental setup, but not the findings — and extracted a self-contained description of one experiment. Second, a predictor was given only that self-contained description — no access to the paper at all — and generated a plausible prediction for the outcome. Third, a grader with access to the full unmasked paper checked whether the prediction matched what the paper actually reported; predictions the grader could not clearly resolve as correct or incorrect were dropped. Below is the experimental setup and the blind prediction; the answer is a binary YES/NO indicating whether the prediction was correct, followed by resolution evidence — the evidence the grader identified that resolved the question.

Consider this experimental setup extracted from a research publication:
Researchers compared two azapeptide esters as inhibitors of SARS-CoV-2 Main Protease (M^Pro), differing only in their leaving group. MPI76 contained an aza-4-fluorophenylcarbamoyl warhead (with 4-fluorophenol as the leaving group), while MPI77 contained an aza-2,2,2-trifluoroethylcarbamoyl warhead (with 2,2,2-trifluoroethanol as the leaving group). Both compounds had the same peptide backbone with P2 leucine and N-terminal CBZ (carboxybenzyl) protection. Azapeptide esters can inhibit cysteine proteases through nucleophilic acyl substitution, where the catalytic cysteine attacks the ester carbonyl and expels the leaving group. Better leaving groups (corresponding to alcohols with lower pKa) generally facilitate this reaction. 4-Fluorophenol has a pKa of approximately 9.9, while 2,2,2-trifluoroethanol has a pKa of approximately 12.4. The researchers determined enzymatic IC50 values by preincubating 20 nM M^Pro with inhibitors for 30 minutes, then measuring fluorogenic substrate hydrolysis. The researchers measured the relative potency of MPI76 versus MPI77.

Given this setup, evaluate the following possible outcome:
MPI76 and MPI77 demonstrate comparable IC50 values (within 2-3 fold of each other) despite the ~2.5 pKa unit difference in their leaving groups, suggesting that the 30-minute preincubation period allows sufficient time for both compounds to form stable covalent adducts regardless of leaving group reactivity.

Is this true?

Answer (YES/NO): NO